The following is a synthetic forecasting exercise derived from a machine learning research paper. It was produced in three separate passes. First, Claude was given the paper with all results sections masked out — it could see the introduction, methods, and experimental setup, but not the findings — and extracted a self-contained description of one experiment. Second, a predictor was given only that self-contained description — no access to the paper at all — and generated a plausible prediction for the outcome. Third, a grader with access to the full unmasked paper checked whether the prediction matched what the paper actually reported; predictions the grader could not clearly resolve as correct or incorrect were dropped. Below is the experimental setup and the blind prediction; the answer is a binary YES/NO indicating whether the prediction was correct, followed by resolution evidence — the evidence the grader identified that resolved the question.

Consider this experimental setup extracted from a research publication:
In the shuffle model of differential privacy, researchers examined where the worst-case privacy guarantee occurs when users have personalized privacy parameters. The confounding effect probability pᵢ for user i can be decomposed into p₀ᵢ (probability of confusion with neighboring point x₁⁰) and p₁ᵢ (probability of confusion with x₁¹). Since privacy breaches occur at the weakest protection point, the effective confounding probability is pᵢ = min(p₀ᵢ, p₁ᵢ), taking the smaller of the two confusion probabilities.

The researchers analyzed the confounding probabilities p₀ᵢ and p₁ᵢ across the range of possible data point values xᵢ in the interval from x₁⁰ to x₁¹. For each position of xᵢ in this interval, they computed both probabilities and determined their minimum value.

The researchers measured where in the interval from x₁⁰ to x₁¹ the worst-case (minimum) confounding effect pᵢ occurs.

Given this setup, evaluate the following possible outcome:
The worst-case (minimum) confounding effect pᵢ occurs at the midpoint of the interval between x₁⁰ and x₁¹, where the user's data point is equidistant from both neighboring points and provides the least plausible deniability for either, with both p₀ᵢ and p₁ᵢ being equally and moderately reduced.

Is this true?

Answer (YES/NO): NO